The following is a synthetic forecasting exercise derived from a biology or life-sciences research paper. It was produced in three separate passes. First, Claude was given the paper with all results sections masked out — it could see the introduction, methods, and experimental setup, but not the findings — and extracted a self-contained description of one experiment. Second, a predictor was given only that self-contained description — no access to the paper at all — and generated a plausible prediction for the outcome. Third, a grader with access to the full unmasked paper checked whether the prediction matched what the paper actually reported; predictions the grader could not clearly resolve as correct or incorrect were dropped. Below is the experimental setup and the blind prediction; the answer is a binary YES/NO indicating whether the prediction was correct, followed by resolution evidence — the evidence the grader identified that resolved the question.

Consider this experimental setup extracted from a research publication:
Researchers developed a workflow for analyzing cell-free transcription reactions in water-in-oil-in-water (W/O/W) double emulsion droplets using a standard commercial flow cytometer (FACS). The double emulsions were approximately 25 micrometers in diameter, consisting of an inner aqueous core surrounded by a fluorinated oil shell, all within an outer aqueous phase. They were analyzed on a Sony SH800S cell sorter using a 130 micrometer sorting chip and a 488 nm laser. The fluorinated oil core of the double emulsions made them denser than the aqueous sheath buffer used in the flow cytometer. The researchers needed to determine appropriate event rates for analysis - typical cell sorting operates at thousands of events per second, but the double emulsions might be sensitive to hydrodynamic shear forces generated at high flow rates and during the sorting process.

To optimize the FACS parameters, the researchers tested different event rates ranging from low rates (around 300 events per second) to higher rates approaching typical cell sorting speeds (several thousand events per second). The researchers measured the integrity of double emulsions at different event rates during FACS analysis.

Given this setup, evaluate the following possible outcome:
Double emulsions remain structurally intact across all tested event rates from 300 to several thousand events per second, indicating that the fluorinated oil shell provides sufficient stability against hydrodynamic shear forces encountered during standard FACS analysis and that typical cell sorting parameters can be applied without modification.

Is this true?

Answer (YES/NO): NO